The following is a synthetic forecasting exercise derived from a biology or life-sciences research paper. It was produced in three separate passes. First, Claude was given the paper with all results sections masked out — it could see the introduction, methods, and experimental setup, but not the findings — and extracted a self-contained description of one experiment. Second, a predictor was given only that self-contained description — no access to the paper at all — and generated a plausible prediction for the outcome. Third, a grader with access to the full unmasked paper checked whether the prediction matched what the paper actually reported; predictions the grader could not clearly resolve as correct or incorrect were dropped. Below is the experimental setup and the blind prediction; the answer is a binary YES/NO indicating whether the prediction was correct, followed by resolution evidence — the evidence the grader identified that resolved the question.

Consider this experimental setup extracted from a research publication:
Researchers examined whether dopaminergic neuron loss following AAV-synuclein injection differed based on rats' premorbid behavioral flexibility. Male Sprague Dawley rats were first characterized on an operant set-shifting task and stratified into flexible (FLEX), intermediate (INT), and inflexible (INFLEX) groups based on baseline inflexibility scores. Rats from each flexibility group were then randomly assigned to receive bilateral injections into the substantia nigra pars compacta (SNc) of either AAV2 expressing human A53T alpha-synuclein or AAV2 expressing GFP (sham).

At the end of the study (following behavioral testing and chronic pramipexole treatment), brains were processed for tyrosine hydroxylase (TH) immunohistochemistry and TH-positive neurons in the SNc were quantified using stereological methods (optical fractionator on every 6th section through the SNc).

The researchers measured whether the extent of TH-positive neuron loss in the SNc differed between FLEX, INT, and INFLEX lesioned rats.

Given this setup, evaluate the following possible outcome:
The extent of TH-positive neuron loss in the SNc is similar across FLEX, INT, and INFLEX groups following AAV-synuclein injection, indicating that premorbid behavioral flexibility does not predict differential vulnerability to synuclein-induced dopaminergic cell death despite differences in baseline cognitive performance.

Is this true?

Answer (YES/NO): YES